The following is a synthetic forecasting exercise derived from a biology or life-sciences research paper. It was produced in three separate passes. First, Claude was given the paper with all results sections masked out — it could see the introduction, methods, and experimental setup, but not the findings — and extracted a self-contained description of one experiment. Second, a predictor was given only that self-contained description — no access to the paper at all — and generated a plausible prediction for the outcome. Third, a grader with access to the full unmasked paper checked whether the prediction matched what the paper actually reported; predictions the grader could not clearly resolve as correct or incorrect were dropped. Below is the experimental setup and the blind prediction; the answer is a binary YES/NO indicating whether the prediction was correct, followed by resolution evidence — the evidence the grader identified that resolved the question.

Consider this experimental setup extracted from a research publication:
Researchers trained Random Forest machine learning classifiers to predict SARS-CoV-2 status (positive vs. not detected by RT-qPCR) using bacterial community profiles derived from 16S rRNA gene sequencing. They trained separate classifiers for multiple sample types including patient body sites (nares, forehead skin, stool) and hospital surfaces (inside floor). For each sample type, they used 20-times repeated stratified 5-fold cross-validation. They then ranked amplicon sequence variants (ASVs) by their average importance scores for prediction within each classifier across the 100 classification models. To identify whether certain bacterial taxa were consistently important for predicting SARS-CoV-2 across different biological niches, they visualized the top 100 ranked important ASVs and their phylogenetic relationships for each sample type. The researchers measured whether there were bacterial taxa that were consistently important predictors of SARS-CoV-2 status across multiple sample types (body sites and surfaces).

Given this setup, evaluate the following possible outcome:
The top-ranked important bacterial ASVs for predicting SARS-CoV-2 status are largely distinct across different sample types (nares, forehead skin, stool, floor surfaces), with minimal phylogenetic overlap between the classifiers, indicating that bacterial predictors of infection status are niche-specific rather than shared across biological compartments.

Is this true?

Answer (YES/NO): NO